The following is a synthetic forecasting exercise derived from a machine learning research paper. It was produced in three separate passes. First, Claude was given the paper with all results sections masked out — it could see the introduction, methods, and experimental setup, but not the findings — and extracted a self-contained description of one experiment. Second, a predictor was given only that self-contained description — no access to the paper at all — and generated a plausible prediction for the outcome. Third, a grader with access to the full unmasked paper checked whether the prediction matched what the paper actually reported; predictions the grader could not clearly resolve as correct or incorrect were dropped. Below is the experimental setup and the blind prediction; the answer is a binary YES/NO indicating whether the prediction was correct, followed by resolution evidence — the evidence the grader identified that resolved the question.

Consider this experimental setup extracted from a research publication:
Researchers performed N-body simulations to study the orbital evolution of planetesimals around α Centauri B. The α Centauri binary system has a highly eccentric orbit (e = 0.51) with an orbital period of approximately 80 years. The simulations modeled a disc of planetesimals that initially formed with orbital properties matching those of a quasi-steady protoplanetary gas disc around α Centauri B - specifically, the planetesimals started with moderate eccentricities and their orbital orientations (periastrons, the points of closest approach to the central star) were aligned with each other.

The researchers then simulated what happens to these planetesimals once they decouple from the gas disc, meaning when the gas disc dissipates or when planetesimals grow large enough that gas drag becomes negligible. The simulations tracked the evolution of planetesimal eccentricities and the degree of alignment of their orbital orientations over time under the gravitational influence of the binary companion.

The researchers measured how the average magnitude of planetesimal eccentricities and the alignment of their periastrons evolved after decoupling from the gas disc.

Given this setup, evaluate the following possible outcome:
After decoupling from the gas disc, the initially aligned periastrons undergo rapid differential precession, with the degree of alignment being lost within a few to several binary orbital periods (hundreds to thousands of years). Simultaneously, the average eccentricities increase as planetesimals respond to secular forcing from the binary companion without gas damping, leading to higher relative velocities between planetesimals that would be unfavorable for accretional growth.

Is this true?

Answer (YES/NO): YES